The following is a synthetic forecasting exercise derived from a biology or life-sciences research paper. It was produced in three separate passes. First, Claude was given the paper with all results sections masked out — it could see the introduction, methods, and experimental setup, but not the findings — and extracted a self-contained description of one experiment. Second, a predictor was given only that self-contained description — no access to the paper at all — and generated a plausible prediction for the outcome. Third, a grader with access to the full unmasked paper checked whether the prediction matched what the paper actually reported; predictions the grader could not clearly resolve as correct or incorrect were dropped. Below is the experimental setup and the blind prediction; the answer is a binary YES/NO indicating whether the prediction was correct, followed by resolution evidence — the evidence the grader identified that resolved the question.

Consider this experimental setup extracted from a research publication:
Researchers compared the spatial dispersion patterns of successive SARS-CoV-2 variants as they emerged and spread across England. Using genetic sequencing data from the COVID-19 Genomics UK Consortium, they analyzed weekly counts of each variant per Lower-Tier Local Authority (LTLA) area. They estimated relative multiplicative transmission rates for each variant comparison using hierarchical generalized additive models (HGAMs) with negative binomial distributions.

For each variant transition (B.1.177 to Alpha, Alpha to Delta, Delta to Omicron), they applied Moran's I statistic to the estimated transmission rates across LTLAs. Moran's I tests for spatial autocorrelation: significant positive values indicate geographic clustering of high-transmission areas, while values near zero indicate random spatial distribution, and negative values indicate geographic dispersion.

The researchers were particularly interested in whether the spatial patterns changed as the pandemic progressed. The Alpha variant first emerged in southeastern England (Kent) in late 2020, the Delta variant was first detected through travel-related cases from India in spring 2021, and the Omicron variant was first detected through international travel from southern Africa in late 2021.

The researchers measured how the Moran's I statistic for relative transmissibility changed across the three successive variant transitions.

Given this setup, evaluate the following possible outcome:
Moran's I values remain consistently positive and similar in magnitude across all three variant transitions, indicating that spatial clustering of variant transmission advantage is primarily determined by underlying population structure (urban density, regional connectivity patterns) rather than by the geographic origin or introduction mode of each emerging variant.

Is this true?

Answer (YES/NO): NO